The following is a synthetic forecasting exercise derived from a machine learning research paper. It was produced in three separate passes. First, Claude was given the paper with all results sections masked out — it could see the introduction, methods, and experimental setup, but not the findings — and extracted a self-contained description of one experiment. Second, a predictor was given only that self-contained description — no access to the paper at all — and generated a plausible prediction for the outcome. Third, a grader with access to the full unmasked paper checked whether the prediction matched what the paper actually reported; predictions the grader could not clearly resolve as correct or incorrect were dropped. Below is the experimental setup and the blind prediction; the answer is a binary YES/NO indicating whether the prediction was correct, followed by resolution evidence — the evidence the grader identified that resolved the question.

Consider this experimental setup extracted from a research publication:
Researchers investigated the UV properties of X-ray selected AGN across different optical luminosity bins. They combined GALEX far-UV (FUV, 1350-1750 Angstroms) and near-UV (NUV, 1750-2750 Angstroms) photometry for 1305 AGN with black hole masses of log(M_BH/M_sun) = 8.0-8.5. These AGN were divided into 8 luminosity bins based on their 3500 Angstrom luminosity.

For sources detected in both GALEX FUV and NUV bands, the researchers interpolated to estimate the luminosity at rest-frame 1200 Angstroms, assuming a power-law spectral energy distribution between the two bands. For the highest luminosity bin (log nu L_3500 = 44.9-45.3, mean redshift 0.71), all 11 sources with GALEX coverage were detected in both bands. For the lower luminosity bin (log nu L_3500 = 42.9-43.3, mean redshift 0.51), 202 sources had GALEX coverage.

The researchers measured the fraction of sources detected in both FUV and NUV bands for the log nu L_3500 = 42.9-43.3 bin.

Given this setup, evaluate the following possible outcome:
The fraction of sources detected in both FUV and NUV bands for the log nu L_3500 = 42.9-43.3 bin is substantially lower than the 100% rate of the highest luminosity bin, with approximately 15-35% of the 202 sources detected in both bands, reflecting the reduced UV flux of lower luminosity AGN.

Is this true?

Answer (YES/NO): YES